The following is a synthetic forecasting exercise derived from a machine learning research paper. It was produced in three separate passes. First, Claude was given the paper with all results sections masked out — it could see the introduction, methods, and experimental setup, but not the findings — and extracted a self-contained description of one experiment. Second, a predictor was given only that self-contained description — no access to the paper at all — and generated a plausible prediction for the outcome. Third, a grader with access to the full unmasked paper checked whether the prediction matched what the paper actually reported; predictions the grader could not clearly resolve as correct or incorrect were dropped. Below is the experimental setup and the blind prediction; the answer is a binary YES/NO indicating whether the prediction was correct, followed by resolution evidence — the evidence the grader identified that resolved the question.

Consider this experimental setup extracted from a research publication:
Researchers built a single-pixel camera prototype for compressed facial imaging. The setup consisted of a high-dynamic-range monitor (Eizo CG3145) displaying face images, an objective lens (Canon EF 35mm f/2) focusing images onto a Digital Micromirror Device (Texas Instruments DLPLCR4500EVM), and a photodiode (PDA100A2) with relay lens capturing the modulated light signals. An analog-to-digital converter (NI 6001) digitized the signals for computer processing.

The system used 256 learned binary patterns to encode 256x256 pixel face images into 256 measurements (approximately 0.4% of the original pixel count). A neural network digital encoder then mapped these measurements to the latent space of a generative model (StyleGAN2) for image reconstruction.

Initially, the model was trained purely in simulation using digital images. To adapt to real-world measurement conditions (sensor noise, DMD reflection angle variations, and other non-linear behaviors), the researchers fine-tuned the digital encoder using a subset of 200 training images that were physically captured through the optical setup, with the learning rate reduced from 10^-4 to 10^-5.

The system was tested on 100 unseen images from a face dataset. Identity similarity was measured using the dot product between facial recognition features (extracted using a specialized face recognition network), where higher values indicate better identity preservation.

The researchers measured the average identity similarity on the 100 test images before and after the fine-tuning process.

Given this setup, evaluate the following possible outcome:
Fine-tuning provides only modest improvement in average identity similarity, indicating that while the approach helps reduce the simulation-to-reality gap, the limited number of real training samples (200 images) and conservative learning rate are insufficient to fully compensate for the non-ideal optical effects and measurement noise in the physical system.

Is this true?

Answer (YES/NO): NO